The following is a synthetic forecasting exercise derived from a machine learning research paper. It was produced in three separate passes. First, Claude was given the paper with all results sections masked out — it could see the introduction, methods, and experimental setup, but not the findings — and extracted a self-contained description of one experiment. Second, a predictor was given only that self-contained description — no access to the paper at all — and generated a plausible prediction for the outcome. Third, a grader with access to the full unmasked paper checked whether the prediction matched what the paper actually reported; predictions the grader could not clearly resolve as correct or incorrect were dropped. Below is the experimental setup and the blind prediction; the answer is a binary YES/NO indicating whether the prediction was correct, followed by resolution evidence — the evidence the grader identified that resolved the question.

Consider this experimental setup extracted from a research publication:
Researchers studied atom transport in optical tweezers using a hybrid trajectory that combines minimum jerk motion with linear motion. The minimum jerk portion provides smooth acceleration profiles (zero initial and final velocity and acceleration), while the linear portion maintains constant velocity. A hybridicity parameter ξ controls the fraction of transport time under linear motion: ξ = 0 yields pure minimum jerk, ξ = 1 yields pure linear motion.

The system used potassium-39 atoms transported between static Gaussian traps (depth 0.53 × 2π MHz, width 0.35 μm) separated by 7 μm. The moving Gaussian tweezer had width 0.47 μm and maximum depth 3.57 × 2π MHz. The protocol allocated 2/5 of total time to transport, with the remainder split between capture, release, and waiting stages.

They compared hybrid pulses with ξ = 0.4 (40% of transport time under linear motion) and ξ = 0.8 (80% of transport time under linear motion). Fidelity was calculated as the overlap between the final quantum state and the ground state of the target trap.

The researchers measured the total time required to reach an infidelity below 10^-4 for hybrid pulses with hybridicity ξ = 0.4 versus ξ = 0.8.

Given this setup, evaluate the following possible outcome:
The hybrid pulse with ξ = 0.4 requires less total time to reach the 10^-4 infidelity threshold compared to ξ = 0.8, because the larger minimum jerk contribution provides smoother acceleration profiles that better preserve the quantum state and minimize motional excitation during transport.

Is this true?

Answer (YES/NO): YES